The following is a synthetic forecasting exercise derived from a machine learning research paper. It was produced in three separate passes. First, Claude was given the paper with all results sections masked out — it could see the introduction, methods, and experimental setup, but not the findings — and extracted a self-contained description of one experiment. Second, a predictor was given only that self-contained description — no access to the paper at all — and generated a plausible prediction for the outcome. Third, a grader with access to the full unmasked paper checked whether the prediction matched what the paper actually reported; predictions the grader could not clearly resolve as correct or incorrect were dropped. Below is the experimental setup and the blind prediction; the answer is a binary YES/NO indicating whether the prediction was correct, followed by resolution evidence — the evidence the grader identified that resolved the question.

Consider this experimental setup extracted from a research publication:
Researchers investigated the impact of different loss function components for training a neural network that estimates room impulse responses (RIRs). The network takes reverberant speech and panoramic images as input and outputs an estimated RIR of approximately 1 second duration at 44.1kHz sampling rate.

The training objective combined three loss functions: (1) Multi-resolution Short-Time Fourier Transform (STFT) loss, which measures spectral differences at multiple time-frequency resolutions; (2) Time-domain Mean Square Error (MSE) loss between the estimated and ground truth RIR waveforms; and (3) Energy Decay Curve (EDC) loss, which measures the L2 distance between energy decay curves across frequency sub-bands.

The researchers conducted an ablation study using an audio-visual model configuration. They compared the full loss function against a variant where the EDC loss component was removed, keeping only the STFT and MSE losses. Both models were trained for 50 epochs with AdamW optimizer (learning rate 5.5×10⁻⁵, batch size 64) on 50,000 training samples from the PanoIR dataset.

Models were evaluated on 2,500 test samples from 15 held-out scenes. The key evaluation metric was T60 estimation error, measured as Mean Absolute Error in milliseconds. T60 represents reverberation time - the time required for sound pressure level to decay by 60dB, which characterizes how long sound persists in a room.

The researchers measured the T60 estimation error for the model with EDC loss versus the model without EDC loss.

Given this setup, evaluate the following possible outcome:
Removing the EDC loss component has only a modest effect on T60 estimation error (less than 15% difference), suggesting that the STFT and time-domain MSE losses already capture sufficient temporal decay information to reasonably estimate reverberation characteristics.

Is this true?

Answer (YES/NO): NO